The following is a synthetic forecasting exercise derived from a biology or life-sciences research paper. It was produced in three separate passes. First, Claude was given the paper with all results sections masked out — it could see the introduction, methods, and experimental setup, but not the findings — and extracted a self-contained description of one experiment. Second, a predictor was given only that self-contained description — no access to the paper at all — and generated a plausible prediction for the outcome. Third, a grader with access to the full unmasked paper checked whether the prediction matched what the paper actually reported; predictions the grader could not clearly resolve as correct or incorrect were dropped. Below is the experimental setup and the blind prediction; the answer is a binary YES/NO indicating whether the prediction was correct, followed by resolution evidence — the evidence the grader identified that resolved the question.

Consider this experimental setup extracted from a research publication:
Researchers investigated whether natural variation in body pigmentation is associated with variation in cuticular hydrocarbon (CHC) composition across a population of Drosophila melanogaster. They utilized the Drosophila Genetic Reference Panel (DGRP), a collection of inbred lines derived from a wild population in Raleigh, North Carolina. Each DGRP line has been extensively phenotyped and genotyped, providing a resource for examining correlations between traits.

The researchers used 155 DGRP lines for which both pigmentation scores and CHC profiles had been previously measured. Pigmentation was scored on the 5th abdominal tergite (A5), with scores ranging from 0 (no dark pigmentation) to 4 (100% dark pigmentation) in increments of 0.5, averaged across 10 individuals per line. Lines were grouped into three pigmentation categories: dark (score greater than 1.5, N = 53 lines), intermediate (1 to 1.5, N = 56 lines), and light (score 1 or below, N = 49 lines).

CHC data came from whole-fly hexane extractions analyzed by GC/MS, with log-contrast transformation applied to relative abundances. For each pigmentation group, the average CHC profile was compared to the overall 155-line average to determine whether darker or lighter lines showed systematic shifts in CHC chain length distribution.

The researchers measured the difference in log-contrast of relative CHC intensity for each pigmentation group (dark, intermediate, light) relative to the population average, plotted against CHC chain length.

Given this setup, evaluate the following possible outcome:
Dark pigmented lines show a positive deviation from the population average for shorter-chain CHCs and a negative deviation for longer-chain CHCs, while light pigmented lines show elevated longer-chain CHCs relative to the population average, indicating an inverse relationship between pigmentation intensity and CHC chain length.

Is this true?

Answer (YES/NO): NO